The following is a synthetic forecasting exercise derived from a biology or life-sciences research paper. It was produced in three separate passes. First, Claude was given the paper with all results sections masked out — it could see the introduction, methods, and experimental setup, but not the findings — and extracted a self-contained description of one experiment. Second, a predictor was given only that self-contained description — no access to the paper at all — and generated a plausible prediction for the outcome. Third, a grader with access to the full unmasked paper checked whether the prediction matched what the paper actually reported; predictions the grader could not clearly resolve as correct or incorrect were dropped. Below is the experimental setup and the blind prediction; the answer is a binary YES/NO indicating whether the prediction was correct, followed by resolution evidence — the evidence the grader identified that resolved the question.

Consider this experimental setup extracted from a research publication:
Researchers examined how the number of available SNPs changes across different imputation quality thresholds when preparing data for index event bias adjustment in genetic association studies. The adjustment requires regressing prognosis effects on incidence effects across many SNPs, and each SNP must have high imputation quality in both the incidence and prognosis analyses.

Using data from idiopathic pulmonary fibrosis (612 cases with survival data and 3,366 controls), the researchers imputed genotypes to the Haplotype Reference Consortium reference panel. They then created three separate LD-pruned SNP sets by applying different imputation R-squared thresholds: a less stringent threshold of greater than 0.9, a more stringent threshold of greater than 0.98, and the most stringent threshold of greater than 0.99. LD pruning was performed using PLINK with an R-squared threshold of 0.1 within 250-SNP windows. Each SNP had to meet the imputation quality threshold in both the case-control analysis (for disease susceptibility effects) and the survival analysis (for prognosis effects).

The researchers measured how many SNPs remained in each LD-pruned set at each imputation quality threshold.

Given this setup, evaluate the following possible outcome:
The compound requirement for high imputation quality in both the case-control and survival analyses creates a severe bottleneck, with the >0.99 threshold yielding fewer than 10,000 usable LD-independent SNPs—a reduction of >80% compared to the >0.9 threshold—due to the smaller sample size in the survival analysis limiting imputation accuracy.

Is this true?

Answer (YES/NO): NO